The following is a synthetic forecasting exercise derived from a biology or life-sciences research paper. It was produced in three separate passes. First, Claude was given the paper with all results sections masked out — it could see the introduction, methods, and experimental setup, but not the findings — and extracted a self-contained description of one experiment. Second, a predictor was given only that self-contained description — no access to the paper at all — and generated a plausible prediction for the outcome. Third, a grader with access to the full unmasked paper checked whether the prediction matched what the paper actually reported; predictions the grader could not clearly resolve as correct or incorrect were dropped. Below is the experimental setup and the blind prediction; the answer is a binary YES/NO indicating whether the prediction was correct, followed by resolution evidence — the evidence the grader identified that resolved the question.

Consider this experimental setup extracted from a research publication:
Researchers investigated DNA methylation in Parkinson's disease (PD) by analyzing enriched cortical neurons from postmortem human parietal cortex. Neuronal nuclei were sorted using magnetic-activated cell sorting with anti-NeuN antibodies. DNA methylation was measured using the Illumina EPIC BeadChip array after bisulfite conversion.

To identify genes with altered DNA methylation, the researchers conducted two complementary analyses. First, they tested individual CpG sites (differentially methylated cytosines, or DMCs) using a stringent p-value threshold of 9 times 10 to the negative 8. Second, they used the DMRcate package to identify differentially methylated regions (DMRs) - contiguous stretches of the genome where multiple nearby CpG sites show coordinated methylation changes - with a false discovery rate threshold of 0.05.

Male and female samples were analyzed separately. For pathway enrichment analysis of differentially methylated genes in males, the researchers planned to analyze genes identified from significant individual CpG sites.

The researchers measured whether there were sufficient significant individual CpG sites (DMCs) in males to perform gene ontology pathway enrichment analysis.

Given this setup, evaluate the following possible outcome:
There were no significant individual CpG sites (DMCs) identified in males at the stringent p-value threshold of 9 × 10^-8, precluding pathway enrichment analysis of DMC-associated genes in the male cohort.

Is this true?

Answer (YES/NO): NO